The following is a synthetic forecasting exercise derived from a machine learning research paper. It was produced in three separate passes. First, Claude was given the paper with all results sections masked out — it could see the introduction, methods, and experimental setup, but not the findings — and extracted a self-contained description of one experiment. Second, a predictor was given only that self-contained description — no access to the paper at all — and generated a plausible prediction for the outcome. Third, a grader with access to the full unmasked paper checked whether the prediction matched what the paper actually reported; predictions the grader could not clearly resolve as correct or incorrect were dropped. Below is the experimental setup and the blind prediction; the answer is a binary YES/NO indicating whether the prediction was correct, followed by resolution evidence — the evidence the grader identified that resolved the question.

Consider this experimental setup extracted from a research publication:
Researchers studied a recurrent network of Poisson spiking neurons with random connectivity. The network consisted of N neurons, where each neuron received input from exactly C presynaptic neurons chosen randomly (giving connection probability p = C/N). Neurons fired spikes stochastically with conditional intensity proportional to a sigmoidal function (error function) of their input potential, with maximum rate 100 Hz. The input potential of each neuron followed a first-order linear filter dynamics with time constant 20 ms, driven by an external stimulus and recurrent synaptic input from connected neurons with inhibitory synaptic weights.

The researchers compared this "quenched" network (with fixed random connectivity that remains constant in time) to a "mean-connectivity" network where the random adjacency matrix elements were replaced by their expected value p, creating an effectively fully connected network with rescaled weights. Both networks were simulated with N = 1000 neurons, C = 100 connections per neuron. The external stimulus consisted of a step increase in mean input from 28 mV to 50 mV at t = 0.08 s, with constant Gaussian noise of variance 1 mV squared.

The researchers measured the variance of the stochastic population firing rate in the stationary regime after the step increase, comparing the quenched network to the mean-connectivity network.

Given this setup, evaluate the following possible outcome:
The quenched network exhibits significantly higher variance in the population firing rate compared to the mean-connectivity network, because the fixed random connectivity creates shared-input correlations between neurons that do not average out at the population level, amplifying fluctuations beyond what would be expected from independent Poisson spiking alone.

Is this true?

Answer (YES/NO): NO